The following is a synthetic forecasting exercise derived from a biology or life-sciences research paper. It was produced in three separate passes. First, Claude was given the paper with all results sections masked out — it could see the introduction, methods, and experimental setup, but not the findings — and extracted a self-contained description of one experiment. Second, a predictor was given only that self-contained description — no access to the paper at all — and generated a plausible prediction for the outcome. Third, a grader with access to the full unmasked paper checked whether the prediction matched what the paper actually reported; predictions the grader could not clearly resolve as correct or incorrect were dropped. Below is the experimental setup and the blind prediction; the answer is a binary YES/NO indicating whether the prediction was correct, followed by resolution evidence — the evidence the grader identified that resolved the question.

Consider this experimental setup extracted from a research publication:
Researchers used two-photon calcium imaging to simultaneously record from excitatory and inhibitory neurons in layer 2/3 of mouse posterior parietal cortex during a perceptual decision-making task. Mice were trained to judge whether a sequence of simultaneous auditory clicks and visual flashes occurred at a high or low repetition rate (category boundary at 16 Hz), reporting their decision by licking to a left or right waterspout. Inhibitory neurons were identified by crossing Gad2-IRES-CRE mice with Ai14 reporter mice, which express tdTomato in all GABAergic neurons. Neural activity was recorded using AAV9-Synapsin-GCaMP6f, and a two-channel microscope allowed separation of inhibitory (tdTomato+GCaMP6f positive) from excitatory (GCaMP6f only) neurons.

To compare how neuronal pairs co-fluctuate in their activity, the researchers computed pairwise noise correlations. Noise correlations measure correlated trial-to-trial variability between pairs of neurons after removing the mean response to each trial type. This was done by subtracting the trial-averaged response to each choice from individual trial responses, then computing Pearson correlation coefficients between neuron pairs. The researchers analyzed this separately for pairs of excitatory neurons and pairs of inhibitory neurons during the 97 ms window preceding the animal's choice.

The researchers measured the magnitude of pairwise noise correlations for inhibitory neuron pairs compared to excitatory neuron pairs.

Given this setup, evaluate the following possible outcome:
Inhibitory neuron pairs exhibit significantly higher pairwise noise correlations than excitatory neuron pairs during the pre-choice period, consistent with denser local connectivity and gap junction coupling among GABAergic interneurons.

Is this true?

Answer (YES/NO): YES